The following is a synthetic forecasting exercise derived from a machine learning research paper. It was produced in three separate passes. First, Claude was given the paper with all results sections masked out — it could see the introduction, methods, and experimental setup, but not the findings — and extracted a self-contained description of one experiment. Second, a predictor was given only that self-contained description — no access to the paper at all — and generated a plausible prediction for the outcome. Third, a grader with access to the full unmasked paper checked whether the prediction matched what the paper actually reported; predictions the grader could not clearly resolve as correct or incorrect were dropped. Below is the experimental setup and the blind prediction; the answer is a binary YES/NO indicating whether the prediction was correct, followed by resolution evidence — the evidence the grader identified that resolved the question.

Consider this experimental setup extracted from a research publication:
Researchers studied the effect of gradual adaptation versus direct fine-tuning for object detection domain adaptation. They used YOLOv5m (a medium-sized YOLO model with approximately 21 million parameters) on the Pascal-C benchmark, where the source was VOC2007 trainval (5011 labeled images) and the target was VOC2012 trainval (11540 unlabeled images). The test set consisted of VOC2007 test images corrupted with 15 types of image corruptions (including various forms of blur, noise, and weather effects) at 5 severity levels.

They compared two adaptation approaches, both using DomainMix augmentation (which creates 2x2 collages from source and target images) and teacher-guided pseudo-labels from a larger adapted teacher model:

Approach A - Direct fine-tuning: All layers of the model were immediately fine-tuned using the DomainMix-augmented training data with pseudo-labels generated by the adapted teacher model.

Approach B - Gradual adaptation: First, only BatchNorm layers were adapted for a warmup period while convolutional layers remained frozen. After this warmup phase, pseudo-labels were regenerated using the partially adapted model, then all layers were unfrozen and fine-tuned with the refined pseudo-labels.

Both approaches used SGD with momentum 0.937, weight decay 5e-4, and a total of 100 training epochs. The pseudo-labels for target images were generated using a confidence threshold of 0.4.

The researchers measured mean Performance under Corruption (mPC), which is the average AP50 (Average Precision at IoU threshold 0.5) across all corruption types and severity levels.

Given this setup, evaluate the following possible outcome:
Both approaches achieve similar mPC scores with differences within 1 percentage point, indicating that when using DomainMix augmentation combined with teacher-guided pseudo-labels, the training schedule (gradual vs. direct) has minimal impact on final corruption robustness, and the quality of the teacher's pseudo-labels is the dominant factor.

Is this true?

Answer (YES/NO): NO